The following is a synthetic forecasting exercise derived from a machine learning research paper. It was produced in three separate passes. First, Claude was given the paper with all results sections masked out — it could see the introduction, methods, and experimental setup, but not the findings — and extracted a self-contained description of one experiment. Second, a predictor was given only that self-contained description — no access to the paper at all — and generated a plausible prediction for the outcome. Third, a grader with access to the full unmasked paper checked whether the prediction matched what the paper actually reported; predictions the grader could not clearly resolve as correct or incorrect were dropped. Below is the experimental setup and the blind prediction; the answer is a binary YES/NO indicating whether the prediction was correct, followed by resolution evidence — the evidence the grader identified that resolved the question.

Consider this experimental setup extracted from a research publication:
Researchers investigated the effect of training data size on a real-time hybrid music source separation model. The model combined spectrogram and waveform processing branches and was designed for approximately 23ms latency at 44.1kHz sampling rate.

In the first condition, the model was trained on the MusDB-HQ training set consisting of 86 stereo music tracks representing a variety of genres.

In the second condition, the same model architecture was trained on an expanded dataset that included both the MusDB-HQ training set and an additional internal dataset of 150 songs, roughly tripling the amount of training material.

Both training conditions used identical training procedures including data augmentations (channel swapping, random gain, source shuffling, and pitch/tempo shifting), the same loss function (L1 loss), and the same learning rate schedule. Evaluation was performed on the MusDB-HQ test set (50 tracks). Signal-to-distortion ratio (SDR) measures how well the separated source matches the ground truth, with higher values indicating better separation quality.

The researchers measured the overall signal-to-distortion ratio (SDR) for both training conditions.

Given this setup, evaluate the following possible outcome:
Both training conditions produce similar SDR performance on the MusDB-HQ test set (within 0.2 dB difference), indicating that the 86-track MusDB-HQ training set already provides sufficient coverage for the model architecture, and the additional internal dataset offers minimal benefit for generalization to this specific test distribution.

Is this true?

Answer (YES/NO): NO